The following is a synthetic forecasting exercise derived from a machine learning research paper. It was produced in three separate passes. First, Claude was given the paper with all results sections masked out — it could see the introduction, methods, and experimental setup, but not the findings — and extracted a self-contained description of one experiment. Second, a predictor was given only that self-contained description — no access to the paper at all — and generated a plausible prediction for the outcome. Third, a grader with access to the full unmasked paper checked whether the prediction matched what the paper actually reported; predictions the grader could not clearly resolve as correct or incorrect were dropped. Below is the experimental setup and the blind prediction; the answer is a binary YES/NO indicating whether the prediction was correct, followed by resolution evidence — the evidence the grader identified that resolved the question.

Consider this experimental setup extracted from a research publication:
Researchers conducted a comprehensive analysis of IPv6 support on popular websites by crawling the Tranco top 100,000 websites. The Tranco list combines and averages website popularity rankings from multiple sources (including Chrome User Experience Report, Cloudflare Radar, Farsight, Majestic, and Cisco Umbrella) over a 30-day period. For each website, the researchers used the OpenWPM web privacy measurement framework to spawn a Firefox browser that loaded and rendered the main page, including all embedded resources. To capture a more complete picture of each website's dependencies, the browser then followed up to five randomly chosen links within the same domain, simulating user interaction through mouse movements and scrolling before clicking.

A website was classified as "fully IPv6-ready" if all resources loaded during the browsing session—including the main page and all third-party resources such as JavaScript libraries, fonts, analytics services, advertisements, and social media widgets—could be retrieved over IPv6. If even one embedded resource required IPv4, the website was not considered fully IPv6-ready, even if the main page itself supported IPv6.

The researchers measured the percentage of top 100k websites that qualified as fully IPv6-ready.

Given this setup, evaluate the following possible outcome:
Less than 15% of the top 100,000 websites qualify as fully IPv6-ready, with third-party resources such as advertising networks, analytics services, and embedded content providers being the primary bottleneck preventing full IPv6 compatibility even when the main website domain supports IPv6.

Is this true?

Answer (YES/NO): YES